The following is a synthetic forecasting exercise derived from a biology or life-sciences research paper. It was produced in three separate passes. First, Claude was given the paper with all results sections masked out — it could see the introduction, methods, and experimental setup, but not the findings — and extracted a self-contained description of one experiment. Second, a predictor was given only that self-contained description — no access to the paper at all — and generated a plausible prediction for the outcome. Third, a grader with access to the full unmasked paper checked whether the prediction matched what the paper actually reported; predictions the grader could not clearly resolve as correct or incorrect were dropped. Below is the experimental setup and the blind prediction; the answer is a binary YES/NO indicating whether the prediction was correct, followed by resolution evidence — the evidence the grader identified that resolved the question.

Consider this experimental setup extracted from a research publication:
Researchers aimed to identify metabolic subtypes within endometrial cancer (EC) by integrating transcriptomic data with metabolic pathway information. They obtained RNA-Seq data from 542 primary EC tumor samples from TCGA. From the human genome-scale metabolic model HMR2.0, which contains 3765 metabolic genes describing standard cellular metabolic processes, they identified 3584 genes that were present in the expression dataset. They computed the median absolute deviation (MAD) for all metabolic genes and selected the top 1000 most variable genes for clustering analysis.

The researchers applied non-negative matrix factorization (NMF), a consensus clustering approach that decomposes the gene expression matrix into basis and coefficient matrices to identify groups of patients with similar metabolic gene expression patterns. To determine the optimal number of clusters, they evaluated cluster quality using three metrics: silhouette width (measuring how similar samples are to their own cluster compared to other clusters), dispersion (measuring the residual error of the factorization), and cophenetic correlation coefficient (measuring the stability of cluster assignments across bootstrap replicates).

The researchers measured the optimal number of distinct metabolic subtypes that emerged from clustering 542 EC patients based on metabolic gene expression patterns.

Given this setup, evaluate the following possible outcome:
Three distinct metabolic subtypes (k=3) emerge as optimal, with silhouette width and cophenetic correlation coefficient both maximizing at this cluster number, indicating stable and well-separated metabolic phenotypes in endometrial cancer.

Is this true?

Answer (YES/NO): NO